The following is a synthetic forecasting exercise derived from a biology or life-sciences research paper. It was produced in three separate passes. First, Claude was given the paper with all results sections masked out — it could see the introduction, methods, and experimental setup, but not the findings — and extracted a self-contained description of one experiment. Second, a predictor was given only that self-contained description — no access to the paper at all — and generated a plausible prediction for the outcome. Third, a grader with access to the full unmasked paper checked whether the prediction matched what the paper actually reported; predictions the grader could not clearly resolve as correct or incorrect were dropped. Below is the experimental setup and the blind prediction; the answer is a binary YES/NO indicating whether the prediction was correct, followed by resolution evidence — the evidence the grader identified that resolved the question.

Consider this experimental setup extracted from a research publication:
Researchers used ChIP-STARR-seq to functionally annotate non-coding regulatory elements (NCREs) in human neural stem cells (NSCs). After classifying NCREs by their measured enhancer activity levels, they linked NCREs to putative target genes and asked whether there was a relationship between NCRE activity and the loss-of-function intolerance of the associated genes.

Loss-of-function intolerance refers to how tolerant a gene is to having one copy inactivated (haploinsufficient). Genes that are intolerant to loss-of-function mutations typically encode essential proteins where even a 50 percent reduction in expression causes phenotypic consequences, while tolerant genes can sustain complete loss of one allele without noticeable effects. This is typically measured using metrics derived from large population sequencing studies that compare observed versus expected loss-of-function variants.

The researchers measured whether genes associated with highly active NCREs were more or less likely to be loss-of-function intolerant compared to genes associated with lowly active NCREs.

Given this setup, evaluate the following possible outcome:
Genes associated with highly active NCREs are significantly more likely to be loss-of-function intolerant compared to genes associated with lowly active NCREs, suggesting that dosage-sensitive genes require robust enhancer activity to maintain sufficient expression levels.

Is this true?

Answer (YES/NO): YES